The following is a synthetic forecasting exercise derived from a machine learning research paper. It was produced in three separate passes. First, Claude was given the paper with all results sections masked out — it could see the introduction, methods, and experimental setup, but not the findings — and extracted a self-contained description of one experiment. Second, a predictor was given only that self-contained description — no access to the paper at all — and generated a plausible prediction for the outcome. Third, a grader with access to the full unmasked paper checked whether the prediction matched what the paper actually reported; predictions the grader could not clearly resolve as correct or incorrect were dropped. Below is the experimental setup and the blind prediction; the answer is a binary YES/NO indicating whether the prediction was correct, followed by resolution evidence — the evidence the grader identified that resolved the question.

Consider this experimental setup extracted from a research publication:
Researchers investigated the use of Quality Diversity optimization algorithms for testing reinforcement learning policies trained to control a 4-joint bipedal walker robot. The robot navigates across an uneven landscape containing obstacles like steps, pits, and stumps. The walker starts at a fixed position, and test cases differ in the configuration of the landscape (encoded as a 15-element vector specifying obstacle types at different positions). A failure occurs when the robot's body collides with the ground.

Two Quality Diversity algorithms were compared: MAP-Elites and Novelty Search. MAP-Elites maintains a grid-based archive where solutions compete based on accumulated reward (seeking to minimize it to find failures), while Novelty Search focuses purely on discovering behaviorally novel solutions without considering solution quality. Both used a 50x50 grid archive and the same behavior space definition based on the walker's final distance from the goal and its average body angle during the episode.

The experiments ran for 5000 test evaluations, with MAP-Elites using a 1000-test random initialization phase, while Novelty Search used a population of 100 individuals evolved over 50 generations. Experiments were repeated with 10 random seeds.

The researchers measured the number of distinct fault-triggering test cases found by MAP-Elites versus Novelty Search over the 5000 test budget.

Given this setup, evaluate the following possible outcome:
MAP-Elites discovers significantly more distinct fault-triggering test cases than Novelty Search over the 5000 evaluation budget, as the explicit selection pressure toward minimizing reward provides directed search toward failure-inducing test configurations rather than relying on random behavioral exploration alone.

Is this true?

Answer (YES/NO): NO